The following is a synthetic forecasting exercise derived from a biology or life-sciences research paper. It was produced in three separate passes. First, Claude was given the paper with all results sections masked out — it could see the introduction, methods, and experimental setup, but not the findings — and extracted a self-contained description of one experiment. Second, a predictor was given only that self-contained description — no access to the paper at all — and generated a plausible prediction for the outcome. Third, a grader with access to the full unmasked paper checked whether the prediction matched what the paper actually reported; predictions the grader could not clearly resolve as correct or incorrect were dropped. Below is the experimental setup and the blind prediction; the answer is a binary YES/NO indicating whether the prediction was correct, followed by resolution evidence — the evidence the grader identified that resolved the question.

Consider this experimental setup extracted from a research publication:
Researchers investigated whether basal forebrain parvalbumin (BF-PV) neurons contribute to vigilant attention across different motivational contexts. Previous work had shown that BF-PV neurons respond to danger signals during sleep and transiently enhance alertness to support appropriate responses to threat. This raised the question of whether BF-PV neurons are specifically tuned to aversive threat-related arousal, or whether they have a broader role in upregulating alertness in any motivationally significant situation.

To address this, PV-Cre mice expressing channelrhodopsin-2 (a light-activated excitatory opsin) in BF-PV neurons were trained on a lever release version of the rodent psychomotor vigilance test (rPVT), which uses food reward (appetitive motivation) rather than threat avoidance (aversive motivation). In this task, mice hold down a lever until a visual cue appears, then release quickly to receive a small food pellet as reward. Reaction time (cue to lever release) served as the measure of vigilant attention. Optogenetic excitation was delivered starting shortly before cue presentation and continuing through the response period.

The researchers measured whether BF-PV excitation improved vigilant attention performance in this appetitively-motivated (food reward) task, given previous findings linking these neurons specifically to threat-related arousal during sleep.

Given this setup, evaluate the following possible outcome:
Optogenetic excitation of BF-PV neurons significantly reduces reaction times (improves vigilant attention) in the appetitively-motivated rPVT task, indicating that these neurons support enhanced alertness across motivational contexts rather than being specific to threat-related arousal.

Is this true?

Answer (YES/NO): YES